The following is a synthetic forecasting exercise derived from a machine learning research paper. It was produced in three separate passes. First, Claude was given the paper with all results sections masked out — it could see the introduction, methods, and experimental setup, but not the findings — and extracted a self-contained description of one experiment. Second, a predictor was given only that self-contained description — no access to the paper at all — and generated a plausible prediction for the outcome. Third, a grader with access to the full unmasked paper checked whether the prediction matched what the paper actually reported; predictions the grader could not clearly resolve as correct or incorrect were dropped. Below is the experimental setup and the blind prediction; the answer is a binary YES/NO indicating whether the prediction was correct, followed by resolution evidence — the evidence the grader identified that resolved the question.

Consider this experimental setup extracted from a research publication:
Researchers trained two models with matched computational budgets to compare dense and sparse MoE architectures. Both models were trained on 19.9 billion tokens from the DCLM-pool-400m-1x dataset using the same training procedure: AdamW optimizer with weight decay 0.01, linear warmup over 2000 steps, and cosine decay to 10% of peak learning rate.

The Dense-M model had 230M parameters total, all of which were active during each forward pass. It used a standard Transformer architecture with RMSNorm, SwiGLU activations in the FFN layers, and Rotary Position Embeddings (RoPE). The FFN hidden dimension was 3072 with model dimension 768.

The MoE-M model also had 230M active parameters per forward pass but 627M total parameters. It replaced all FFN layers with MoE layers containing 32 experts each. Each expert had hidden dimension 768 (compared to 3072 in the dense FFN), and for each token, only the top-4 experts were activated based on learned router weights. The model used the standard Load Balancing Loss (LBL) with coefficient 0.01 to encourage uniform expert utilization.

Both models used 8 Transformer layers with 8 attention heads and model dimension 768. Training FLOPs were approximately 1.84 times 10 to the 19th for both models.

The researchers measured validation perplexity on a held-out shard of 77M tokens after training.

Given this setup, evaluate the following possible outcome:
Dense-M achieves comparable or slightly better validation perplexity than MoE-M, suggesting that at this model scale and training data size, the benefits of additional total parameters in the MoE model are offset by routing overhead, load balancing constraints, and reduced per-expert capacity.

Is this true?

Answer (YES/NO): NO